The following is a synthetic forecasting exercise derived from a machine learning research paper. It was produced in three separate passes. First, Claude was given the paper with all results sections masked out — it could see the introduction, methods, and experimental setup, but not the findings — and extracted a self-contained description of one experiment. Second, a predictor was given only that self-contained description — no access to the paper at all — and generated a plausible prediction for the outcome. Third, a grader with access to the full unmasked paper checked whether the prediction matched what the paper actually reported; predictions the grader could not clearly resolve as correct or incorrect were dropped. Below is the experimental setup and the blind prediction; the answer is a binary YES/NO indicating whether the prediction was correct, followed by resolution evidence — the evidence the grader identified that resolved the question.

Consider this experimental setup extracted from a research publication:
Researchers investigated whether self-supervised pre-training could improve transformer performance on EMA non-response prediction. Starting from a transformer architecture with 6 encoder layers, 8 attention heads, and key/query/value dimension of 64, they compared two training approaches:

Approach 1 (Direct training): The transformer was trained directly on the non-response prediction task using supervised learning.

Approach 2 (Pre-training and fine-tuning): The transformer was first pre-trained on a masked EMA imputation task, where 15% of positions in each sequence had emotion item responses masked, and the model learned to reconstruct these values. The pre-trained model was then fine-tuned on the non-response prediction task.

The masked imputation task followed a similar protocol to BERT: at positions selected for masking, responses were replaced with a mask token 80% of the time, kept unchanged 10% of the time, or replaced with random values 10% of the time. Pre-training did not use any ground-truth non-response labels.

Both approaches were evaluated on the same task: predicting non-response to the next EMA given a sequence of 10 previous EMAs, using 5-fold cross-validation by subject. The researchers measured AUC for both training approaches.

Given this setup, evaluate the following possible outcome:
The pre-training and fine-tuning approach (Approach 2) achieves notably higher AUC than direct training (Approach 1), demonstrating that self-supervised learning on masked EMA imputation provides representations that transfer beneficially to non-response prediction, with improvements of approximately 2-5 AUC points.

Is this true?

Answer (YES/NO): NO